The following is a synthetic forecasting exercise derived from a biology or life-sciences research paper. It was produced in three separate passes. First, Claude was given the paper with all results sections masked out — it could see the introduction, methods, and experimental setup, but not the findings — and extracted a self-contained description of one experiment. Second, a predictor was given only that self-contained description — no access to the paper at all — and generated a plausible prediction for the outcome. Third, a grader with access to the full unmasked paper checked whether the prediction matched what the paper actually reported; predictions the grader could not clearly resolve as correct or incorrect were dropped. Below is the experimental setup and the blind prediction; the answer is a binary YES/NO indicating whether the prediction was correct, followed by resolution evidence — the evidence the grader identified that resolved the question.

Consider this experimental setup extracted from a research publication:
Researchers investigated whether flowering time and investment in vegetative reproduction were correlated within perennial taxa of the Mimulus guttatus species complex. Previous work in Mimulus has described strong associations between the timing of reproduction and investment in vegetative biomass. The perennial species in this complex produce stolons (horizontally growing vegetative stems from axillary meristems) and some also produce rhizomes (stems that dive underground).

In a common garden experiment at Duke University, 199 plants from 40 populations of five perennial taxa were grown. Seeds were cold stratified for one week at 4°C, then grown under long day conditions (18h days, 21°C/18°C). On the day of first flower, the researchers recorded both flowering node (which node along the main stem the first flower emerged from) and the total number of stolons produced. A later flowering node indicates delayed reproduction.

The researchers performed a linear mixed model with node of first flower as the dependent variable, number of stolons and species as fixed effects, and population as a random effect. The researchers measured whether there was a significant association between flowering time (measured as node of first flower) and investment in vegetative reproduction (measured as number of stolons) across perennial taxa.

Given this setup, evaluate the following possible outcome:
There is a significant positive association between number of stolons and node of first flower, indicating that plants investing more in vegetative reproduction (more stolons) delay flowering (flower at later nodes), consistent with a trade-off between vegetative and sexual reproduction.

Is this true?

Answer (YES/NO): YES